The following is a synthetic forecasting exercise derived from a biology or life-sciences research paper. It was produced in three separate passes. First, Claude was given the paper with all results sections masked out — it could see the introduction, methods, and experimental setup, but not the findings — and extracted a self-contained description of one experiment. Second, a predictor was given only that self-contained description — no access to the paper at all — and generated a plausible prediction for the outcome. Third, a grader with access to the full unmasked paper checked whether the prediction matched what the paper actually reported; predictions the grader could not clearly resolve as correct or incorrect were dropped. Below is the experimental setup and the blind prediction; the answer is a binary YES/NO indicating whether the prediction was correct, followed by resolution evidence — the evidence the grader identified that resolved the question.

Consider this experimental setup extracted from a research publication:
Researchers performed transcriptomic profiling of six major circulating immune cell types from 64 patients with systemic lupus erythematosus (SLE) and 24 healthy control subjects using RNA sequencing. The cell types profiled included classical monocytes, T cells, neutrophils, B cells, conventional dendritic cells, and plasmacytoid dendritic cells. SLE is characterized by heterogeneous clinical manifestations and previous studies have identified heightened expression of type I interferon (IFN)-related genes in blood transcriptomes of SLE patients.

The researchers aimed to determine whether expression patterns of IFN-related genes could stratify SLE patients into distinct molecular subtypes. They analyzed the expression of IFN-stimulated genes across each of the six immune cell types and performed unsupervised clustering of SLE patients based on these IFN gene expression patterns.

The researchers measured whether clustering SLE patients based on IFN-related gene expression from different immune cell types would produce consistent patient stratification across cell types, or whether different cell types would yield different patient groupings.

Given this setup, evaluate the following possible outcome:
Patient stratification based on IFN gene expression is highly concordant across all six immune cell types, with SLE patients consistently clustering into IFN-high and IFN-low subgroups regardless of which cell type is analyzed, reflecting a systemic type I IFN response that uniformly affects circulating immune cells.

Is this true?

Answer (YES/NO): YES